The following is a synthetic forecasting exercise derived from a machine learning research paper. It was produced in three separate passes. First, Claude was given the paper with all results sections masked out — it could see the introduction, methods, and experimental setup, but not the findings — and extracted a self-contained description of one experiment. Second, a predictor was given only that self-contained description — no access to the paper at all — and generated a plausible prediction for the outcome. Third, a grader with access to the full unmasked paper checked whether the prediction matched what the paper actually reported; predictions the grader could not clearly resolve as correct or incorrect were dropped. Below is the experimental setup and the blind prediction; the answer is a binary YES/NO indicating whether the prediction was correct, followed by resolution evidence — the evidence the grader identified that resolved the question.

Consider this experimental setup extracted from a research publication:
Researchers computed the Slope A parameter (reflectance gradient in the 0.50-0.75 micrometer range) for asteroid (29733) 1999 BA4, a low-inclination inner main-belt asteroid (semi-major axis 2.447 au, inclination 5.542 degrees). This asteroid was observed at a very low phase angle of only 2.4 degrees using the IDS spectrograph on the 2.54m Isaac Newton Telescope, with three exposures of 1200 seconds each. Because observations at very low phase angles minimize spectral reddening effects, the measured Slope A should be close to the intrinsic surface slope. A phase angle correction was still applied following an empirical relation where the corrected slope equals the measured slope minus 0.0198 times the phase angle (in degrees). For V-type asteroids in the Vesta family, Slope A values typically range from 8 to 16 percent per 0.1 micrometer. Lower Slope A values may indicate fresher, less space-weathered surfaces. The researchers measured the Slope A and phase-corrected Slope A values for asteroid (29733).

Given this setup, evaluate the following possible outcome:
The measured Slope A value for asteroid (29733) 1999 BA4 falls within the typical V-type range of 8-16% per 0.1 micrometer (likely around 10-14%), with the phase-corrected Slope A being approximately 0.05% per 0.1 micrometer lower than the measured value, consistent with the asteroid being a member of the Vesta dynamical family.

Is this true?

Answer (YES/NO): NO